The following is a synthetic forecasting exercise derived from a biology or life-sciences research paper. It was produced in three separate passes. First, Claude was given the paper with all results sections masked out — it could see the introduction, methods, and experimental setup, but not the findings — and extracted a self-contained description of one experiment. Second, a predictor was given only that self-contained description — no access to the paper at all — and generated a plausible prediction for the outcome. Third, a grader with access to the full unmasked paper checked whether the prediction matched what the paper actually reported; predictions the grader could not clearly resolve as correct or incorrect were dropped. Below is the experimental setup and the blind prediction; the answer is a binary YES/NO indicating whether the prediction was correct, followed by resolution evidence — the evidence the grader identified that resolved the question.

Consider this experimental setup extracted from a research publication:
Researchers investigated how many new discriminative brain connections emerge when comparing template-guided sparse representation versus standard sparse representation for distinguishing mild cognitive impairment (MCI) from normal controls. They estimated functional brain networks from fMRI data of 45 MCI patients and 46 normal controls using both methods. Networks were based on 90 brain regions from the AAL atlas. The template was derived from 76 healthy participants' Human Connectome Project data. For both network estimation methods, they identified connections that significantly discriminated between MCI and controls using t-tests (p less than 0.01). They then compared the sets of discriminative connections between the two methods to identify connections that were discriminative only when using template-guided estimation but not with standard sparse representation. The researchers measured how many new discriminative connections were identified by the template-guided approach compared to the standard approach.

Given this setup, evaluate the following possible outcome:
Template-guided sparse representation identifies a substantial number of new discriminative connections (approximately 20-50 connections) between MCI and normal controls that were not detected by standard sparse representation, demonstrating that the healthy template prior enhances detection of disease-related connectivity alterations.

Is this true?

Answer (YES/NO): YES